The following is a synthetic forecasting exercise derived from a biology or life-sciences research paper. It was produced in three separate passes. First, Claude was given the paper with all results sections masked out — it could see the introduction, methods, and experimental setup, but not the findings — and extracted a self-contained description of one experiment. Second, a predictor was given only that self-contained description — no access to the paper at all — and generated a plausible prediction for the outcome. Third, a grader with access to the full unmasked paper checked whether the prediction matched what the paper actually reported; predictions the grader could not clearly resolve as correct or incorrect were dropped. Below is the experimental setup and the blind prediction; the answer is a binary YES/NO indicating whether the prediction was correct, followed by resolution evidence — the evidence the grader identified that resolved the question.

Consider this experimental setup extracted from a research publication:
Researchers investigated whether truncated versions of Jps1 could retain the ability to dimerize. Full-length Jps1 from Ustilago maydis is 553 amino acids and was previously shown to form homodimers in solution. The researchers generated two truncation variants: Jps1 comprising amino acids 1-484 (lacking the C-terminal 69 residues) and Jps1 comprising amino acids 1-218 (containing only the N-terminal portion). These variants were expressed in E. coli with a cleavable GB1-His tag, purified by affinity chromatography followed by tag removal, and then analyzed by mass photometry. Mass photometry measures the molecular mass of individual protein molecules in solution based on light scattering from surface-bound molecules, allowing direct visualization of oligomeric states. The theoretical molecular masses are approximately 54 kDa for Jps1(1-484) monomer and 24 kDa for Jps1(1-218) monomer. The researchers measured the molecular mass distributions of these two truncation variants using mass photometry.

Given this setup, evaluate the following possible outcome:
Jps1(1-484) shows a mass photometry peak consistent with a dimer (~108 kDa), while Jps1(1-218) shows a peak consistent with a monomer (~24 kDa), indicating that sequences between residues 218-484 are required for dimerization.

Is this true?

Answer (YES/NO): YES